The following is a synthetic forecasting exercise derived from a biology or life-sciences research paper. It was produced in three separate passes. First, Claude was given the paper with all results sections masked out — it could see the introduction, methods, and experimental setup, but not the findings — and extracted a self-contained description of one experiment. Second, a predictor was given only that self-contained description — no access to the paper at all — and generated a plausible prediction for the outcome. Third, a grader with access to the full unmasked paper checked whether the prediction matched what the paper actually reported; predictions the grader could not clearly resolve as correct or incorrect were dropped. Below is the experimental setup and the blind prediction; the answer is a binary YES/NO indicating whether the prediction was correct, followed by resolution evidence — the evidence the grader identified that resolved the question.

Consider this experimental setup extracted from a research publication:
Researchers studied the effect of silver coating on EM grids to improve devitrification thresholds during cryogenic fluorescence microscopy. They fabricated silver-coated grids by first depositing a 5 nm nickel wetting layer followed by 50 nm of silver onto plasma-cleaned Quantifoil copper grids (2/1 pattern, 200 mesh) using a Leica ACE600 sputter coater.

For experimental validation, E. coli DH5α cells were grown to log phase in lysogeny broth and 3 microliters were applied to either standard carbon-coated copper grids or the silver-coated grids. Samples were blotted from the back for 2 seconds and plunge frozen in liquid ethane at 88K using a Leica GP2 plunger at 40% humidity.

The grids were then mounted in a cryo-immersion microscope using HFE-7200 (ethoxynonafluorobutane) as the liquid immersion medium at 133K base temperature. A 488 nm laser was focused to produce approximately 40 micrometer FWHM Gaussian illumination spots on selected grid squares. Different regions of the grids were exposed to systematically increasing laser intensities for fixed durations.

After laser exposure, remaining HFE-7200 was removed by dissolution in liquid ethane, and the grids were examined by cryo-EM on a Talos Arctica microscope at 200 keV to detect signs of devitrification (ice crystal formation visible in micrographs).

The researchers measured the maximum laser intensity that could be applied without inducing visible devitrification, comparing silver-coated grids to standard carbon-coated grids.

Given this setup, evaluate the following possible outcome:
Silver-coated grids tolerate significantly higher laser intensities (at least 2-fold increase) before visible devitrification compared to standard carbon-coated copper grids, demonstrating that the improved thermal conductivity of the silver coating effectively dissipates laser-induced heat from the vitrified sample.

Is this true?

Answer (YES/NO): NO